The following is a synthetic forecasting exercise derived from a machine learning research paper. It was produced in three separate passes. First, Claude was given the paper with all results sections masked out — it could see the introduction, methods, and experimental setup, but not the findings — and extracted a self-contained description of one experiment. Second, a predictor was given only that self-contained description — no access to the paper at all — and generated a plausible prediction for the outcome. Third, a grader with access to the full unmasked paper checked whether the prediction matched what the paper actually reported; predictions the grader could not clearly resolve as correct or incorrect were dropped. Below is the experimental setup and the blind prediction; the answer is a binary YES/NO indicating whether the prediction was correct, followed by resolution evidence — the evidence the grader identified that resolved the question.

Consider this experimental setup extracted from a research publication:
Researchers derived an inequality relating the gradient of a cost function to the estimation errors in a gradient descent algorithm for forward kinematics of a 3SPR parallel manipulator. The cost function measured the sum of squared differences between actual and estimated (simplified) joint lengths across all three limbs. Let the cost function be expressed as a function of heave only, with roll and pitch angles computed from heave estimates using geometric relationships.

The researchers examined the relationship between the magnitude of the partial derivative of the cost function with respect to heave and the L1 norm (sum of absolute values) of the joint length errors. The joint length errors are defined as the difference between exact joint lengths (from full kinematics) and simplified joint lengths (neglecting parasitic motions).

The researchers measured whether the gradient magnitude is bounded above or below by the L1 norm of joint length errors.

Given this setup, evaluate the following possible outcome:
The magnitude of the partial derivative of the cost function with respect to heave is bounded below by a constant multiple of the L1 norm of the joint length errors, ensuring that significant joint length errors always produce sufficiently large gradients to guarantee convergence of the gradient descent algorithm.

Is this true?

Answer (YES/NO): NO